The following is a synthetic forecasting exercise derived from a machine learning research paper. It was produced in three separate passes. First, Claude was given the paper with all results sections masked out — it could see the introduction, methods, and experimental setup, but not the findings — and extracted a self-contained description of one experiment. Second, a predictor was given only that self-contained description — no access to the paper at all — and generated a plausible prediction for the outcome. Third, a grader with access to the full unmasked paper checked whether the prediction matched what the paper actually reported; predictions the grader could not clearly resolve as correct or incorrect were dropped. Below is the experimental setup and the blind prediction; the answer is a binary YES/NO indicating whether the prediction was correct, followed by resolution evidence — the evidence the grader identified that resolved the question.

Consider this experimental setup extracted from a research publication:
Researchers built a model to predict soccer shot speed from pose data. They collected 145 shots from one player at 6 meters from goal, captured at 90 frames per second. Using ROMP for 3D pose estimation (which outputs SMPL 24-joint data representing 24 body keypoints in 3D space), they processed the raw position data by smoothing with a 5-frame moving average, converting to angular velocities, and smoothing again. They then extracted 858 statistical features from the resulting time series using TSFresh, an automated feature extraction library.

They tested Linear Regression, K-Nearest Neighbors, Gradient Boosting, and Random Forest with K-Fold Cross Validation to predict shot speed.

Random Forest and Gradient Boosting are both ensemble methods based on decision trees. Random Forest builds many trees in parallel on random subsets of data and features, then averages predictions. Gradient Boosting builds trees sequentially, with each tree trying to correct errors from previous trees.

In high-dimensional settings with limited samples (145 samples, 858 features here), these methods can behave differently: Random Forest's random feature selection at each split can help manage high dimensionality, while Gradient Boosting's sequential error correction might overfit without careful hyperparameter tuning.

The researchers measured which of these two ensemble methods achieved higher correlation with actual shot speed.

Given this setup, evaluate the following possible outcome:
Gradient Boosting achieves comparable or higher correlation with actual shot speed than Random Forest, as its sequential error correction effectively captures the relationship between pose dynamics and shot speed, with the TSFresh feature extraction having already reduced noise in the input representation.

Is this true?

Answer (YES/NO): NO